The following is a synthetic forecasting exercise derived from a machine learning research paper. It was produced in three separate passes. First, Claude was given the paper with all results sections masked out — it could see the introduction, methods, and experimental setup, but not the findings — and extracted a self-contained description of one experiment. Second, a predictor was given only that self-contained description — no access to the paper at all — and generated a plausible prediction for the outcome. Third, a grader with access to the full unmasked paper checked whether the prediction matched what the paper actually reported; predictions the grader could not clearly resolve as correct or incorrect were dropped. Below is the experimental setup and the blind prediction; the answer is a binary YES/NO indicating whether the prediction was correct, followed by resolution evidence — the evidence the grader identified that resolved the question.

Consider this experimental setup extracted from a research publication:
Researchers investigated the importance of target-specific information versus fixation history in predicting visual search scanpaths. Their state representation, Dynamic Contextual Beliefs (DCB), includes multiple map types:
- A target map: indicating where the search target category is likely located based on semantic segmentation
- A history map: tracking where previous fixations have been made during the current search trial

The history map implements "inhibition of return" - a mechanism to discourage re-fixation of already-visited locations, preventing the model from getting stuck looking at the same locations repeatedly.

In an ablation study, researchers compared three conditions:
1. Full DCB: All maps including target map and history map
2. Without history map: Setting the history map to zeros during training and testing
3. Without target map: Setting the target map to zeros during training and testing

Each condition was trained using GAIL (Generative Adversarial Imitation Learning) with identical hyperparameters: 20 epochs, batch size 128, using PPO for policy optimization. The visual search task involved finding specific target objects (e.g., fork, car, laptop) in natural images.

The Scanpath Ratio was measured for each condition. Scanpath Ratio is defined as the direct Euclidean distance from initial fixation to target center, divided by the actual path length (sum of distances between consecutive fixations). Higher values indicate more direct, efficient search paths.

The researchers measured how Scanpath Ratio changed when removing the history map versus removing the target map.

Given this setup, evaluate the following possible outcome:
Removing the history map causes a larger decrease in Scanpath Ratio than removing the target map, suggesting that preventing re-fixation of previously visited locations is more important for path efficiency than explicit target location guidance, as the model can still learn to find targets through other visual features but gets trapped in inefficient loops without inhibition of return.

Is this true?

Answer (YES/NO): NO